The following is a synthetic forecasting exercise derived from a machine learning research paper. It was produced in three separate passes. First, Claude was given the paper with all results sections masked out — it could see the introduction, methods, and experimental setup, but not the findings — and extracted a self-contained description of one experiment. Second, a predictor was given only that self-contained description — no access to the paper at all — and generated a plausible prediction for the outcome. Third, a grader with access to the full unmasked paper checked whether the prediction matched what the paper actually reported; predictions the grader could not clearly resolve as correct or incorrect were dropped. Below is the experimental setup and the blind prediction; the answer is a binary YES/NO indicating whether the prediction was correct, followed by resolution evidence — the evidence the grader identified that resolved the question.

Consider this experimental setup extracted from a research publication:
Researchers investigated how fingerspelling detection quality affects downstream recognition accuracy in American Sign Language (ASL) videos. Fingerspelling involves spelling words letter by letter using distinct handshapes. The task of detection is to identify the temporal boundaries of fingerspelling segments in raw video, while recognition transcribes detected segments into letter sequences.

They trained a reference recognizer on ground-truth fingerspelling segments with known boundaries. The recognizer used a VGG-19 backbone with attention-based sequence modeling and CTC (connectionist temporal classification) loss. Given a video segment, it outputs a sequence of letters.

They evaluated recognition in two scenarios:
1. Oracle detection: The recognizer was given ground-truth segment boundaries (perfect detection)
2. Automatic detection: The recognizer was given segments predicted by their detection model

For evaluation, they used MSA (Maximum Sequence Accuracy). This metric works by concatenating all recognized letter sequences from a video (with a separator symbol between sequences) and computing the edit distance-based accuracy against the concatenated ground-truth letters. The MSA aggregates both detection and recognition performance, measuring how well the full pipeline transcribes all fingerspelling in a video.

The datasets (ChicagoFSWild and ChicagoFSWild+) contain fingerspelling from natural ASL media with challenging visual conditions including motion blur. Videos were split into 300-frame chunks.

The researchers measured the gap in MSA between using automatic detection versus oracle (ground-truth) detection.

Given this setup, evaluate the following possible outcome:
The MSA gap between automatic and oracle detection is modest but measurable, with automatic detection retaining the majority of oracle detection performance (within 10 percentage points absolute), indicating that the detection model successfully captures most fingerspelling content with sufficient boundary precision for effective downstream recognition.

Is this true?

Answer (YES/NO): NO